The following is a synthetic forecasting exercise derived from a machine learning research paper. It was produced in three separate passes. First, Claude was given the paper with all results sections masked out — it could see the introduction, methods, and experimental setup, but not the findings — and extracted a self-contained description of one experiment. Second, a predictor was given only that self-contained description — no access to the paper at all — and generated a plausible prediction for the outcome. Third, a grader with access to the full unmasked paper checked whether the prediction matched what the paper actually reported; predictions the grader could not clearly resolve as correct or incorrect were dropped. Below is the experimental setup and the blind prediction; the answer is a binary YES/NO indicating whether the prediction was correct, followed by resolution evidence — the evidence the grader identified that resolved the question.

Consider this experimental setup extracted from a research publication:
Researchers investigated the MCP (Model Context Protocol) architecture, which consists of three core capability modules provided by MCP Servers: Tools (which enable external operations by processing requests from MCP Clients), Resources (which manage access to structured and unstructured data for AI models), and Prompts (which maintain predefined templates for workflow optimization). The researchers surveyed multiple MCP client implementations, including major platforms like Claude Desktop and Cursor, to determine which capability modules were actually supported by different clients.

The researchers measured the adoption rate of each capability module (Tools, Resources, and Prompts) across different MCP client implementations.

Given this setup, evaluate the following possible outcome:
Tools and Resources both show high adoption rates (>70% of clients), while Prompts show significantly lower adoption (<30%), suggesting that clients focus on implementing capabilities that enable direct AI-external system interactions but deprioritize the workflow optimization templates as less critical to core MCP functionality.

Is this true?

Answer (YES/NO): NO